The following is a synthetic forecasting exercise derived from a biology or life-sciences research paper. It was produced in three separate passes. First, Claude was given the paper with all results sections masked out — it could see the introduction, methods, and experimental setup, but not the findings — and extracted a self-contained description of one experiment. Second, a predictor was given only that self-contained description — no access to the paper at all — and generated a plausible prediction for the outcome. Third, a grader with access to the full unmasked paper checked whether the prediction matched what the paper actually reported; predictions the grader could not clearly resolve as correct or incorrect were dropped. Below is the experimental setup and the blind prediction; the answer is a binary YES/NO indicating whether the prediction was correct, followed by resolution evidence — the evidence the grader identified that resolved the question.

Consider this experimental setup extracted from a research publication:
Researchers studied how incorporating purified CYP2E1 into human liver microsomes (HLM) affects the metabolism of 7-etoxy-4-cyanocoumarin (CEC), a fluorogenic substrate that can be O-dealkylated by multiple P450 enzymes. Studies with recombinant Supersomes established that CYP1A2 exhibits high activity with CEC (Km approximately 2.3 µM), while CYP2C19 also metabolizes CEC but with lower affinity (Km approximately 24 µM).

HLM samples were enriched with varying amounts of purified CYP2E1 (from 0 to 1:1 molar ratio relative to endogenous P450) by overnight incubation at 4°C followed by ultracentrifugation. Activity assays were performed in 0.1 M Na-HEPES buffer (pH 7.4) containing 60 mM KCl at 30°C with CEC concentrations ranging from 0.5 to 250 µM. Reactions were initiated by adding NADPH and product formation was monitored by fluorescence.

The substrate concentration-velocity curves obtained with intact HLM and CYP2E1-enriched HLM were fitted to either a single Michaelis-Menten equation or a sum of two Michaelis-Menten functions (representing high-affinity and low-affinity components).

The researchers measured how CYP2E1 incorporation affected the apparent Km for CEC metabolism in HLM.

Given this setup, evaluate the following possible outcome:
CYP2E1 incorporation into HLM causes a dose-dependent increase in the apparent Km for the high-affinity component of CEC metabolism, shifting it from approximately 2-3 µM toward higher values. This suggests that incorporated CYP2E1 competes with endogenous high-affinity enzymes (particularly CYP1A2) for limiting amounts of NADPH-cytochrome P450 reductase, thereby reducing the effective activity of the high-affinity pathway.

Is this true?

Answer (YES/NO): NO